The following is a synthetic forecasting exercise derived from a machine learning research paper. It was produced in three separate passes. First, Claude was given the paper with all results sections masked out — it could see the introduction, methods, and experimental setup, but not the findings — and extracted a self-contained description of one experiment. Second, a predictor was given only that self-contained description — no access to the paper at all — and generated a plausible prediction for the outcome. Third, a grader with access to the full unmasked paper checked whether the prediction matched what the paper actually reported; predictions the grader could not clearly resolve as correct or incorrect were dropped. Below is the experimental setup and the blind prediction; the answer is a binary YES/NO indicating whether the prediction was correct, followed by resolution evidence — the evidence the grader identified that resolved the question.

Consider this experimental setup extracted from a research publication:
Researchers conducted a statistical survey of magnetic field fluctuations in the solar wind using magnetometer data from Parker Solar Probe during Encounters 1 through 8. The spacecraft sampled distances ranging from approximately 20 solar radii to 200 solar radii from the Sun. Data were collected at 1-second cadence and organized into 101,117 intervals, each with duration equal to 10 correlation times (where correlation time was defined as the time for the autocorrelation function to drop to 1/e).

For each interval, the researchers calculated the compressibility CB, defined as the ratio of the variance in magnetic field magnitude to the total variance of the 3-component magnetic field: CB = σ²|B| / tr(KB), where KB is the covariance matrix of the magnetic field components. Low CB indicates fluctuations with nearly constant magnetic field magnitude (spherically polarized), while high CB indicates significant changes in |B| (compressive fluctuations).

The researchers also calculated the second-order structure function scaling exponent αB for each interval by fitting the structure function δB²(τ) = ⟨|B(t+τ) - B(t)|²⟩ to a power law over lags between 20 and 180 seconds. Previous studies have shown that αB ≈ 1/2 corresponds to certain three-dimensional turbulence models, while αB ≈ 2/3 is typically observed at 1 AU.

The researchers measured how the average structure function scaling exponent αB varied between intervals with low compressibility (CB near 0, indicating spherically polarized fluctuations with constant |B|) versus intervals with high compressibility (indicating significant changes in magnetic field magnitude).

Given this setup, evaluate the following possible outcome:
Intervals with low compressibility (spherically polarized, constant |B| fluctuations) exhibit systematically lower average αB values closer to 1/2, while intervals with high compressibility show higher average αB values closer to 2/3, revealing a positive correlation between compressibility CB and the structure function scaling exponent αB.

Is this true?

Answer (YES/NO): YES